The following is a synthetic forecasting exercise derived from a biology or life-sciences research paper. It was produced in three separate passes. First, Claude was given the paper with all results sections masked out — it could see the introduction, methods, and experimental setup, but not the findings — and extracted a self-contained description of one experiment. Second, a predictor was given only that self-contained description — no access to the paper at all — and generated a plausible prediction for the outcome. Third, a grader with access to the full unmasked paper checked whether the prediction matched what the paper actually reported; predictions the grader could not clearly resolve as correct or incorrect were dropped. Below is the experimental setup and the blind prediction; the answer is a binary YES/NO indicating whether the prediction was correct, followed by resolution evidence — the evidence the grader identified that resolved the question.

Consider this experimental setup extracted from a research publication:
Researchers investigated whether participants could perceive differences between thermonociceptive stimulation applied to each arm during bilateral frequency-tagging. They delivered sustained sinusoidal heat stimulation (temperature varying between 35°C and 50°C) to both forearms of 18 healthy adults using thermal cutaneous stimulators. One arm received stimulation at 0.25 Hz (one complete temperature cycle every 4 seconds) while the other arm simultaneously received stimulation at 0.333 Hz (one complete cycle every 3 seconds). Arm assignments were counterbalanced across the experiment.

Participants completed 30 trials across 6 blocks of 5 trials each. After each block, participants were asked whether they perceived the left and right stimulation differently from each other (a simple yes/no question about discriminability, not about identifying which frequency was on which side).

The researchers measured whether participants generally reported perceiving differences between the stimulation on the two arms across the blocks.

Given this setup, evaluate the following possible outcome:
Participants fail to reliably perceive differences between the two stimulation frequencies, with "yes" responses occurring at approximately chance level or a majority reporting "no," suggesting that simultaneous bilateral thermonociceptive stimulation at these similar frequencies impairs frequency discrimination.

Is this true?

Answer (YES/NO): YES